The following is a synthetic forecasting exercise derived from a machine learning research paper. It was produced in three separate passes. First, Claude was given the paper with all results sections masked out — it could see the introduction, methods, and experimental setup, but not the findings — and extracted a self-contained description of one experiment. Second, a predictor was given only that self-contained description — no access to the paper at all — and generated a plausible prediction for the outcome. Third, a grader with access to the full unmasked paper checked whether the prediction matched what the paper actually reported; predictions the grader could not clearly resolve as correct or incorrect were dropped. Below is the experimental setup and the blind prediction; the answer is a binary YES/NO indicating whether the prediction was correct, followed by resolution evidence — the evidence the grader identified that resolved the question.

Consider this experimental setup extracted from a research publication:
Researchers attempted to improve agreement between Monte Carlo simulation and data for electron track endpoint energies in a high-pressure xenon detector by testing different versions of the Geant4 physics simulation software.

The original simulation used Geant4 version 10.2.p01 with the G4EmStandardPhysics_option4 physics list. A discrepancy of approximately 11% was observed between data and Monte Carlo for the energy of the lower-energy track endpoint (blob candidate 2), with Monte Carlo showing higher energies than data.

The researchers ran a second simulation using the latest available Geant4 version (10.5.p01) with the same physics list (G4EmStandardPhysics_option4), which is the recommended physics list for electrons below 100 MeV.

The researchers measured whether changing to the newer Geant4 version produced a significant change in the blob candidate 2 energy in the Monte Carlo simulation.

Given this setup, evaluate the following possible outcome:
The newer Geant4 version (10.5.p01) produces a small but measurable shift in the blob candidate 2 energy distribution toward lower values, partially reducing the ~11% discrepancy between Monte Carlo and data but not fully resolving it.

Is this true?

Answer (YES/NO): NO